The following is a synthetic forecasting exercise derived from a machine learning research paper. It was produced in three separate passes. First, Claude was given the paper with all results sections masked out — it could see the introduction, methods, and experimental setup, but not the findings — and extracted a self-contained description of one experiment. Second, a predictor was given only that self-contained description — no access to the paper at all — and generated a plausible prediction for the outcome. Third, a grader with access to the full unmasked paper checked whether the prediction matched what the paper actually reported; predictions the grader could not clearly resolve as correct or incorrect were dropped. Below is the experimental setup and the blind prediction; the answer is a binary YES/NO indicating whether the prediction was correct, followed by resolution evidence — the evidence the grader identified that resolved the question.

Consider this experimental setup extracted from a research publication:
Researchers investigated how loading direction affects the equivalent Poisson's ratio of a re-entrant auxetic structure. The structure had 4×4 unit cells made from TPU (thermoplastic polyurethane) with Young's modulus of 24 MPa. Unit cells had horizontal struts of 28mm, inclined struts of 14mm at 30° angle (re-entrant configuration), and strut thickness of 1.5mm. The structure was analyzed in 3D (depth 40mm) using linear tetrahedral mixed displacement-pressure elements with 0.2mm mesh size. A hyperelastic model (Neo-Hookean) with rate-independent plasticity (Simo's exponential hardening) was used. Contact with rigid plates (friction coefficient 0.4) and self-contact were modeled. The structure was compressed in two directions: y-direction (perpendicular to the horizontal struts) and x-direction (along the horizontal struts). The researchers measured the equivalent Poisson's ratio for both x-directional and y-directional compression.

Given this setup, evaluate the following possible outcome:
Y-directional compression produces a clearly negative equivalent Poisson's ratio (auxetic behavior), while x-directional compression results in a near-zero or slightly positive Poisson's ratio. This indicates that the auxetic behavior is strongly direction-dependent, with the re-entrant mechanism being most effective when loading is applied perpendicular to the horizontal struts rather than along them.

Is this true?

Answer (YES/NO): NO